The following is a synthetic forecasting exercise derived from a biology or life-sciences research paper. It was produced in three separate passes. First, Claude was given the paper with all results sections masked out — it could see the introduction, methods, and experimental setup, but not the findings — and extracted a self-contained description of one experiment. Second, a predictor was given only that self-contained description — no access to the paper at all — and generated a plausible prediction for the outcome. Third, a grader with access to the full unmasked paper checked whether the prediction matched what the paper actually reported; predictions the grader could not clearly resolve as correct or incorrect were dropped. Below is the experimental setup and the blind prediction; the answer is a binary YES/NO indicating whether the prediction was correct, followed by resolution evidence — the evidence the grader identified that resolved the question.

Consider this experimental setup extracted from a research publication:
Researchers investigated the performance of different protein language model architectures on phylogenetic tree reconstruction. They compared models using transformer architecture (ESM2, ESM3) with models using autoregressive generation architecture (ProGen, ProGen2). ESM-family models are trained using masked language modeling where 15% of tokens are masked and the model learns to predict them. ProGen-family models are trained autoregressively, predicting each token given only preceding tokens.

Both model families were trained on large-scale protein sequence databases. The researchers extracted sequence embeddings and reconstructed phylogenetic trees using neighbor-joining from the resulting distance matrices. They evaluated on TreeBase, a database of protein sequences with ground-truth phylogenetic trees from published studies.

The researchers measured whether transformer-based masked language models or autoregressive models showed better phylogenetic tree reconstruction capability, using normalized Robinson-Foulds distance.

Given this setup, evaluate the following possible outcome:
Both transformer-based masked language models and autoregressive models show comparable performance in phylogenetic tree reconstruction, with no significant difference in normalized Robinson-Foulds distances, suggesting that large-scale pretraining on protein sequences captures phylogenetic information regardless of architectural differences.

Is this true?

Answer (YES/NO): NO